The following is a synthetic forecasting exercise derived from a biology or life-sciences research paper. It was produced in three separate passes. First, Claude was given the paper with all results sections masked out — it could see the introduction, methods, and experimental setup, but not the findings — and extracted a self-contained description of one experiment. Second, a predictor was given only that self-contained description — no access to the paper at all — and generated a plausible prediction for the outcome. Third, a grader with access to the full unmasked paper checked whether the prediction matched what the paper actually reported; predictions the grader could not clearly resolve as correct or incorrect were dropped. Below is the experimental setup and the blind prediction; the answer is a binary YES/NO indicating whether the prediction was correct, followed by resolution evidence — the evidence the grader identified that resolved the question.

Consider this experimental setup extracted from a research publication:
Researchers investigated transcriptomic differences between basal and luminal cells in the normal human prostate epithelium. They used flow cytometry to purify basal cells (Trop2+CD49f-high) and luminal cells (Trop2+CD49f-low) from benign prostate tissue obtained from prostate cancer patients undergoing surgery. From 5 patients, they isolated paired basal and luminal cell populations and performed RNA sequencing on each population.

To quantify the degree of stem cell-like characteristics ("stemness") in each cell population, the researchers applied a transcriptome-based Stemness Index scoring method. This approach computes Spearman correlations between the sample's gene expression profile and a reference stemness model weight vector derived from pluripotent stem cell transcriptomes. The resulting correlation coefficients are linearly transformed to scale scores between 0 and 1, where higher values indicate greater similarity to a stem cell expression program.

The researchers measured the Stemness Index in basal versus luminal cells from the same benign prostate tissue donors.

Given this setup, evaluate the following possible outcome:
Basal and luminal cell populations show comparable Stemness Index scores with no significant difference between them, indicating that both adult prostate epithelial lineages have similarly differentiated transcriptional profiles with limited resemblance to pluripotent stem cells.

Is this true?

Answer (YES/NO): NO